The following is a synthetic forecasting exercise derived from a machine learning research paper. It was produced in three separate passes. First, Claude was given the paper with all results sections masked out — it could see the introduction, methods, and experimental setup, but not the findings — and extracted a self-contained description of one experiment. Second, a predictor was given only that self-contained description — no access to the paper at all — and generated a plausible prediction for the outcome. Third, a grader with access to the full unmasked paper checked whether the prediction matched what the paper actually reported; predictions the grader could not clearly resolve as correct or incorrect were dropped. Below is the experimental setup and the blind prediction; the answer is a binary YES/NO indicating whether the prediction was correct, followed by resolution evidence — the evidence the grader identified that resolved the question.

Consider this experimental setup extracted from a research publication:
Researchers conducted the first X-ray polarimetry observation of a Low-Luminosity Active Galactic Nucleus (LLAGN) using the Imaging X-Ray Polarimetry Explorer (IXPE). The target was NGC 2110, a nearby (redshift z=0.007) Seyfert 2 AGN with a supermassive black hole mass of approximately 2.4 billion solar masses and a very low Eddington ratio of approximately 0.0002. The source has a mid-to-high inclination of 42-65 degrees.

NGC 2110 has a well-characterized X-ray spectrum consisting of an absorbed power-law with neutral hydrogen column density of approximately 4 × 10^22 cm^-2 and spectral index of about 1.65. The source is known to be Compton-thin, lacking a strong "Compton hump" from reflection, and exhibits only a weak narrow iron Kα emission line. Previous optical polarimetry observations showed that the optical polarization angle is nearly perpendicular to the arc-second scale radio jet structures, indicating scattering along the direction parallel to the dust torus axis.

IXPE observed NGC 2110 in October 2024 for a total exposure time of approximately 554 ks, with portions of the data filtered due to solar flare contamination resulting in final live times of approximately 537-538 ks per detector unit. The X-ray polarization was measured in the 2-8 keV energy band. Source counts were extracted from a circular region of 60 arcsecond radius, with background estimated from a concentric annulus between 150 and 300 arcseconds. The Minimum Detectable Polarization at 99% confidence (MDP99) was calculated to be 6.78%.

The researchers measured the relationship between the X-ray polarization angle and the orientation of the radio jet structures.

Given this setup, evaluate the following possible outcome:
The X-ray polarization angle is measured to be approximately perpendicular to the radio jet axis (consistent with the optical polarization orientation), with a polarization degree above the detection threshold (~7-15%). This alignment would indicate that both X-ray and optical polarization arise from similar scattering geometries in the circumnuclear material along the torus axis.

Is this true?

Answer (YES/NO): NO